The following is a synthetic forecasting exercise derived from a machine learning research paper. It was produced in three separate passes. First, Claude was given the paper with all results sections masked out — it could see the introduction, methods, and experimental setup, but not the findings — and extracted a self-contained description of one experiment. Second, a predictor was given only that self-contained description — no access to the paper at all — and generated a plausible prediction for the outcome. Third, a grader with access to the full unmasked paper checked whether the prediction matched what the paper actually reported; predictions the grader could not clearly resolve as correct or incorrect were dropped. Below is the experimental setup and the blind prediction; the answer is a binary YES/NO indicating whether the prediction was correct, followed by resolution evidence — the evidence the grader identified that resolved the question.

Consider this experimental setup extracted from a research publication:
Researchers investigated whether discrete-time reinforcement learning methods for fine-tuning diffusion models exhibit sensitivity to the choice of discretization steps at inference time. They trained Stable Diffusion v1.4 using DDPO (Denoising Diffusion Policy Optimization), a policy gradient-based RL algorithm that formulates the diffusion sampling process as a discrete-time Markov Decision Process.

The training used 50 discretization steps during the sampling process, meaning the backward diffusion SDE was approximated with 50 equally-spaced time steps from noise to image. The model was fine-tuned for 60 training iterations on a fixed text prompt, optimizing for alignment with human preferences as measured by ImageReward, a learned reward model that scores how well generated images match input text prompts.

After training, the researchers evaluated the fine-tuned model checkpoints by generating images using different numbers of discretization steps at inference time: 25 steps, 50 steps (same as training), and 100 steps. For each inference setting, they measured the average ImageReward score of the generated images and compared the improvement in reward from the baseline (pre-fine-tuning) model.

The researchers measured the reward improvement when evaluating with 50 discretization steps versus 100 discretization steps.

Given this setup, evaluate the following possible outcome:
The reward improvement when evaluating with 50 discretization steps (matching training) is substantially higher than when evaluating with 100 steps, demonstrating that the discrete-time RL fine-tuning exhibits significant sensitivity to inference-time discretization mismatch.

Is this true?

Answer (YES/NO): YES